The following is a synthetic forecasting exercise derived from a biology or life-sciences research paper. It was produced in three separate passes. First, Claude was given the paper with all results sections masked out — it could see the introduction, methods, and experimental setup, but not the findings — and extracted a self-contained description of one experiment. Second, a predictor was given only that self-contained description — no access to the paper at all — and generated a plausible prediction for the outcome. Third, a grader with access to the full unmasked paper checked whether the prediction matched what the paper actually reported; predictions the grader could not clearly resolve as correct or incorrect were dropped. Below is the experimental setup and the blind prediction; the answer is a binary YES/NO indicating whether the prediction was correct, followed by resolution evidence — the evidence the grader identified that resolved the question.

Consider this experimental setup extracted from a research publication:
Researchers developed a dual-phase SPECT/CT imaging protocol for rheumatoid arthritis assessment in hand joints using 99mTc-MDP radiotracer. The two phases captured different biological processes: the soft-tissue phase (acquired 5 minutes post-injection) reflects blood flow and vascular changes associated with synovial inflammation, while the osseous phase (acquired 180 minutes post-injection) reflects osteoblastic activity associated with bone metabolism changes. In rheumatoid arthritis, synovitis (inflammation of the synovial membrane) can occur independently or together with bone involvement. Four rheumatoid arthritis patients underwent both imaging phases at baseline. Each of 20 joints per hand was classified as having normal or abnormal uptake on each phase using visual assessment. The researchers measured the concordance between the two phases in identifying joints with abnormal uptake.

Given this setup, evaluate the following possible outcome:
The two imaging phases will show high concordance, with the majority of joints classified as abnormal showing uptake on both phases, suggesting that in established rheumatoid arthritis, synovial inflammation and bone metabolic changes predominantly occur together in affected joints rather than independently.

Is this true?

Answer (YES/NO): NO